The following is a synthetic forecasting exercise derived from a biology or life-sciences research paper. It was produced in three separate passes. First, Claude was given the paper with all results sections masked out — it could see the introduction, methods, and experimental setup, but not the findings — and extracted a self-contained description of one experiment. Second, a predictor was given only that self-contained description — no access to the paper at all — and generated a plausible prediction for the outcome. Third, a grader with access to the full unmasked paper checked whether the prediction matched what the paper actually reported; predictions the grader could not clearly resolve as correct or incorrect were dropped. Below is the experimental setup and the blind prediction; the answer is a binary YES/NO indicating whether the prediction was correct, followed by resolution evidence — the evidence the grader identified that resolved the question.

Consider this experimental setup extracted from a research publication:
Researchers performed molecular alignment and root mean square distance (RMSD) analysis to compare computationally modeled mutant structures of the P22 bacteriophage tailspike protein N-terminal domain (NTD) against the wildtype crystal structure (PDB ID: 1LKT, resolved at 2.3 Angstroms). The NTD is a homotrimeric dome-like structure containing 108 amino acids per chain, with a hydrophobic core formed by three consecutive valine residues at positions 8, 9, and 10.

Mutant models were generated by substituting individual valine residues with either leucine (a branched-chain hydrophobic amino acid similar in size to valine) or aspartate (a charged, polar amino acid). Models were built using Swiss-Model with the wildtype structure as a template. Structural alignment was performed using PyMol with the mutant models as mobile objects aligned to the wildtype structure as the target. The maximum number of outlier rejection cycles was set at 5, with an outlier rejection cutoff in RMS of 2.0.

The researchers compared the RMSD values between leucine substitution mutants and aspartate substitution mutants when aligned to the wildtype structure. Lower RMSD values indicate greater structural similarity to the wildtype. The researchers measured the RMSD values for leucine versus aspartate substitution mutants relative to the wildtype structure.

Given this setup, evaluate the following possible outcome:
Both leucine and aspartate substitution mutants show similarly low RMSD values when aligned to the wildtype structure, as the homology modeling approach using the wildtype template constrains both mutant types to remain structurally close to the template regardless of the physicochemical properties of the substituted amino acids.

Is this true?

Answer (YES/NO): NO